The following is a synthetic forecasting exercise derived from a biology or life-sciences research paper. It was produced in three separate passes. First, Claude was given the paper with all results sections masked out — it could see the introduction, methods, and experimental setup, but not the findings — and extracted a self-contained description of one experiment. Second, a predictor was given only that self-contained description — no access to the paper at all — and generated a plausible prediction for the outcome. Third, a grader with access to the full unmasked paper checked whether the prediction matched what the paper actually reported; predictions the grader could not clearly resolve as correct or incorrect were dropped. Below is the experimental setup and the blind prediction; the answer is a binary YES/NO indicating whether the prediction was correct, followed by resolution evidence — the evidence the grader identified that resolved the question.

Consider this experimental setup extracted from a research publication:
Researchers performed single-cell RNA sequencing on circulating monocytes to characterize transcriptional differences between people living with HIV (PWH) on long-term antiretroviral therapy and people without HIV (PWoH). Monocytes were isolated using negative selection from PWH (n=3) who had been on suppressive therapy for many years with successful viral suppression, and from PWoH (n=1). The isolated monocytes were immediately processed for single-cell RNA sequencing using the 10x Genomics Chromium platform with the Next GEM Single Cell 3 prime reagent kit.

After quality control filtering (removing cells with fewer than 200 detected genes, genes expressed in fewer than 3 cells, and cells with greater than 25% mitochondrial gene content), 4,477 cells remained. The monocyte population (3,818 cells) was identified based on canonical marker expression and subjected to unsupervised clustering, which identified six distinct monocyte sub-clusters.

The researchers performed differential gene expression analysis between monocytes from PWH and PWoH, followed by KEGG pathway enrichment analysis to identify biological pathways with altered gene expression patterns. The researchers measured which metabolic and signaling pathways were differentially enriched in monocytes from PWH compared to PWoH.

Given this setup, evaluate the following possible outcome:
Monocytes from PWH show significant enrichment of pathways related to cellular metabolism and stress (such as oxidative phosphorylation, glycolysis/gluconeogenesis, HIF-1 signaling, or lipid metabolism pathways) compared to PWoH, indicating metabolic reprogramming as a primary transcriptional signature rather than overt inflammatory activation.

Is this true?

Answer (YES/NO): NO